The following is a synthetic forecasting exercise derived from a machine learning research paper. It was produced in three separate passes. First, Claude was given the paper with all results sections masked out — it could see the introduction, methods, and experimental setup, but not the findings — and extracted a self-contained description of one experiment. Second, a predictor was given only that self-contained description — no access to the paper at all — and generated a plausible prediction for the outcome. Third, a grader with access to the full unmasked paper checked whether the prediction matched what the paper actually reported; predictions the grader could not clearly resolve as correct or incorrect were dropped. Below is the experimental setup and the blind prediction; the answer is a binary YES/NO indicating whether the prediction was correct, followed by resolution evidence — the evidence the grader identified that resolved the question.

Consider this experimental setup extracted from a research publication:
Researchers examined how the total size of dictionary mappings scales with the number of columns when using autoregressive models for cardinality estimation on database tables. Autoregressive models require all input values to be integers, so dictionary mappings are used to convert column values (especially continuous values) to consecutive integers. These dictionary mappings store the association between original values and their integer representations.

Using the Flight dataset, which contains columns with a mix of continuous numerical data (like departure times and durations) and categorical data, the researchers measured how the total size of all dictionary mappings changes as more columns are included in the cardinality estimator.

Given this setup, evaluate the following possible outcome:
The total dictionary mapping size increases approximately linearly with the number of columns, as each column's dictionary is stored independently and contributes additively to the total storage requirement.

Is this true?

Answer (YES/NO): YES